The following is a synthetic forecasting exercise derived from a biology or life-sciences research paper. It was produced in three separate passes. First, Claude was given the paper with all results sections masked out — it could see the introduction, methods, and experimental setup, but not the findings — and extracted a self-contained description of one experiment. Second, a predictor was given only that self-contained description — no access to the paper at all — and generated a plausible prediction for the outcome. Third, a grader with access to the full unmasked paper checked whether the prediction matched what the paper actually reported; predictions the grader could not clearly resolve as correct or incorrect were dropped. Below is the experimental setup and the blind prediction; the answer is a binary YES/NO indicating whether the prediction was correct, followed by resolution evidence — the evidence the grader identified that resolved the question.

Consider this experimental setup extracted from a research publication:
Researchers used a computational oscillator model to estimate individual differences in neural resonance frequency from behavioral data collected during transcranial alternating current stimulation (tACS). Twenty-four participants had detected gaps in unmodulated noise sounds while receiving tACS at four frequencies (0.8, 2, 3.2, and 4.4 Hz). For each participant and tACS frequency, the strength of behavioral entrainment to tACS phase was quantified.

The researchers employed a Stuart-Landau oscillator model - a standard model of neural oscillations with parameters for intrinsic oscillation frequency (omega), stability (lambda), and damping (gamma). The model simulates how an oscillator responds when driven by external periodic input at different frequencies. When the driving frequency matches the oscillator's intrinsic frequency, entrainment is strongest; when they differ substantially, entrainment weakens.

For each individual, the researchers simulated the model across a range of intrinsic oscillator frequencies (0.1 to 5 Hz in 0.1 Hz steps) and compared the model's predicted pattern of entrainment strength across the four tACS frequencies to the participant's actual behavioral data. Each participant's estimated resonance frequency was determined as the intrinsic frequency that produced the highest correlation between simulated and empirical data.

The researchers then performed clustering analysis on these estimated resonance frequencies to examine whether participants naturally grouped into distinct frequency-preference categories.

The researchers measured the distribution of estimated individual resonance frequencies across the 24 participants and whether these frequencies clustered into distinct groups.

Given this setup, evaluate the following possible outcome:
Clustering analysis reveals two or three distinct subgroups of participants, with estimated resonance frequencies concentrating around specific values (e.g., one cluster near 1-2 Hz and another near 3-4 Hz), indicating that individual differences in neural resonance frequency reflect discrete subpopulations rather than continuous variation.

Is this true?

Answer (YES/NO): YES